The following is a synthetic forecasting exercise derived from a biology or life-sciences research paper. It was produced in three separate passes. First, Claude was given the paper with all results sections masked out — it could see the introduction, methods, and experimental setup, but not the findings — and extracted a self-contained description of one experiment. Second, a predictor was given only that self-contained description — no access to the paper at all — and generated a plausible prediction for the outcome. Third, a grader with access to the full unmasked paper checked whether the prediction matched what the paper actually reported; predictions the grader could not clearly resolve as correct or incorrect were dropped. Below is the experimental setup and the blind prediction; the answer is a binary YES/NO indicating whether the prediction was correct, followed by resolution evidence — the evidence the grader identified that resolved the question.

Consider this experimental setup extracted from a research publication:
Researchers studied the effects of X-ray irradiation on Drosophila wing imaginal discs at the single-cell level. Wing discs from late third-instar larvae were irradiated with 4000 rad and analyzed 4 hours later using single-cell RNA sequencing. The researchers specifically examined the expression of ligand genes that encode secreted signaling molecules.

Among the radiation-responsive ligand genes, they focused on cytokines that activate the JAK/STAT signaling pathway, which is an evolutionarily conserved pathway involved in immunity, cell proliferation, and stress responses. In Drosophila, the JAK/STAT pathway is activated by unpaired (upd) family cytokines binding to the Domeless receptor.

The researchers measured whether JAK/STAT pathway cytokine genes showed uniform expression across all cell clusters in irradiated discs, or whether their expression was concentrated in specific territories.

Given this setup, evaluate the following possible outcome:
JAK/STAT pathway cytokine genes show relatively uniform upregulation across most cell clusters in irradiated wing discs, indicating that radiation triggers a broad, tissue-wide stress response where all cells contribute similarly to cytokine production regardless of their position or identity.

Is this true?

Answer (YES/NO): NO